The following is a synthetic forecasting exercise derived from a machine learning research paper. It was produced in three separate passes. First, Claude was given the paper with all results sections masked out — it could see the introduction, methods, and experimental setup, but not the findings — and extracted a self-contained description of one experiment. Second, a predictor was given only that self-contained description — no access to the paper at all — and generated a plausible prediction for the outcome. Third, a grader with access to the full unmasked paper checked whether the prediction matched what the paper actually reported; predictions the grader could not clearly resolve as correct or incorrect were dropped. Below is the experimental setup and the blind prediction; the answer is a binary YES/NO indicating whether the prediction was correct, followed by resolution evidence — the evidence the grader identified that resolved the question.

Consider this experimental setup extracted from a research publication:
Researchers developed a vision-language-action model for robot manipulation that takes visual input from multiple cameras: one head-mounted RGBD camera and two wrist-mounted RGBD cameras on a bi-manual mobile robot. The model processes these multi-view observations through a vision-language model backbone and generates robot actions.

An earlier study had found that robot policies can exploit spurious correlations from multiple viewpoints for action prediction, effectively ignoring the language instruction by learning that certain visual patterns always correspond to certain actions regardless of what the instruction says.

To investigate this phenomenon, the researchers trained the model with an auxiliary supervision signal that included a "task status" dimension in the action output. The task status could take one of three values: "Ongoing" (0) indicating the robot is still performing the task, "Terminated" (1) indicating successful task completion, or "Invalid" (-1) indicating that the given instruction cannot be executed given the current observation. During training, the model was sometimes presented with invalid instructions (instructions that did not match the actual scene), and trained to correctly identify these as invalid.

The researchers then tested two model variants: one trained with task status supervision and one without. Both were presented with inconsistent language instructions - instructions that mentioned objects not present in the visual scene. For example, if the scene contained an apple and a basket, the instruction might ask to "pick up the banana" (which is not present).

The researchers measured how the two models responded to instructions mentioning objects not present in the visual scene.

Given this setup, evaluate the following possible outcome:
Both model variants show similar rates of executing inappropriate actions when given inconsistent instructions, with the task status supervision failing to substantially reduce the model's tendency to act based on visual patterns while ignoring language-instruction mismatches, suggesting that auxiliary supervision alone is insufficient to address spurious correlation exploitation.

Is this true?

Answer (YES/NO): NO